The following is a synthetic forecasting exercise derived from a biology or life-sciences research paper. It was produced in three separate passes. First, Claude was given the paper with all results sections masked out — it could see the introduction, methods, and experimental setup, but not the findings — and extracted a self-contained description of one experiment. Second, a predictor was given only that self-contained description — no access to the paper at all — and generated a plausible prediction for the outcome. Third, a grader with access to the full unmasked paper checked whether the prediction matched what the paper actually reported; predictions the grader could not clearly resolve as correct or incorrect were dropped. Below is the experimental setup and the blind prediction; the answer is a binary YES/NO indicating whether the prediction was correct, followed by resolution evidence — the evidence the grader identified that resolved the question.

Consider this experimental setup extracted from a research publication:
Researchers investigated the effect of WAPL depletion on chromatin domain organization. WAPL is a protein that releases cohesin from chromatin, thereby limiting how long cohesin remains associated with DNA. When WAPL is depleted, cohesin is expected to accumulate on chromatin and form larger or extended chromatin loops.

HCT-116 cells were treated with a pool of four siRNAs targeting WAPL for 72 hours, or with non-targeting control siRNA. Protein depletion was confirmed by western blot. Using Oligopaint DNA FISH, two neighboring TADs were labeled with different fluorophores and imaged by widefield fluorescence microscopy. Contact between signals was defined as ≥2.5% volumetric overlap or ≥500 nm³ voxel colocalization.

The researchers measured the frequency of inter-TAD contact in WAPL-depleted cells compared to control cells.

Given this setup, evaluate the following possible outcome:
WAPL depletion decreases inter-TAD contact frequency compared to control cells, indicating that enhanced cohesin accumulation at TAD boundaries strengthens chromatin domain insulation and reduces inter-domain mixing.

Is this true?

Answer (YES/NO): NO